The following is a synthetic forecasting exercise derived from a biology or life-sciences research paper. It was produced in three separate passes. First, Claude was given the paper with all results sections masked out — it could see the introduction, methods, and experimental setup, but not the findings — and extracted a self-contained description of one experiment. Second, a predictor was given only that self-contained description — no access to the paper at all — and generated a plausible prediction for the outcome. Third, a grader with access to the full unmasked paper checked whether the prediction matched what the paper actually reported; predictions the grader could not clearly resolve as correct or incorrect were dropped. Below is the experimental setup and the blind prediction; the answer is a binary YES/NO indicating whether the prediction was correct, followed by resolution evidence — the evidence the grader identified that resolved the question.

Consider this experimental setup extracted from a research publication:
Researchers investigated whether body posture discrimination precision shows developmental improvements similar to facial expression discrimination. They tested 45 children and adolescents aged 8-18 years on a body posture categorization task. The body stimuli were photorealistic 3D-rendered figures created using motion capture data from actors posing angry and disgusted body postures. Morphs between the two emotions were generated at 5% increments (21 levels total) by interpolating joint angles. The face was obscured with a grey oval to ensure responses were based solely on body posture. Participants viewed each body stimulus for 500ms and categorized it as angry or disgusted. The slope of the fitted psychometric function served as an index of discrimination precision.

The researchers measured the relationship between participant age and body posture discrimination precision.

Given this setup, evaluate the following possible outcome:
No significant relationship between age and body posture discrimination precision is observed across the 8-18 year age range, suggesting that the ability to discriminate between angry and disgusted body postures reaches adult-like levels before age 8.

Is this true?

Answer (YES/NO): NO